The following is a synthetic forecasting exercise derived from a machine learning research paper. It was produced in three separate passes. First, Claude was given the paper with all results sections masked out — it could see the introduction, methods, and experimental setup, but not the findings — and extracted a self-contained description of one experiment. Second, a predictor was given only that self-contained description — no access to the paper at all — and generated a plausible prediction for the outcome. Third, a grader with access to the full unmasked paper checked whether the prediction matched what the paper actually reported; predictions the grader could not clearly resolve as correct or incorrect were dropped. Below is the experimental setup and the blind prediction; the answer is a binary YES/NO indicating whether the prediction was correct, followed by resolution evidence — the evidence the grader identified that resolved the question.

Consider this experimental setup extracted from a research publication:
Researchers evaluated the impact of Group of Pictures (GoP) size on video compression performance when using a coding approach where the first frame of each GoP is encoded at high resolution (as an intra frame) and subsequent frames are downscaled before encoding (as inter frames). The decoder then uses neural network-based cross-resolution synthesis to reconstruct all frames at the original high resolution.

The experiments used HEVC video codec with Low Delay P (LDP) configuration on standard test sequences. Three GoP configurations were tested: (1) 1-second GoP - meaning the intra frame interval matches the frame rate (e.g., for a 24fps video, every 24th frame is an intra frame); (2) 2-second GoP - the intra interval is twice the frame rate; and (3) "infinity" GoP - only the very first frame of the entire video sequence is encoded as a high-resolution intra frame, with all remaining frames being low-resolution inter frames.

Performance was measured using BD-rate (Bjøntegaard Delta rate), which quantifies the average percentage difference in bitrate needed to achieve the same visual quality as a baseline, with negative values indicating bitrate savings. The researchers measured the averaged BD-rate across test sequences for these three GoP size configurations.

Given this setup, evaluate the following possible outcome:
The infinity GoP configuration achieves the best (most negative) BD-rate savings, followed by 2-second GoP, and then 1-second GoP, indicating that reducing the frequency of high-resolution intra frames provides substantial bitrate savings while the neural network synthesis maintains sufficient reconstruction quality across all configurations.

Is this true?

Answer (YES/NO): NO